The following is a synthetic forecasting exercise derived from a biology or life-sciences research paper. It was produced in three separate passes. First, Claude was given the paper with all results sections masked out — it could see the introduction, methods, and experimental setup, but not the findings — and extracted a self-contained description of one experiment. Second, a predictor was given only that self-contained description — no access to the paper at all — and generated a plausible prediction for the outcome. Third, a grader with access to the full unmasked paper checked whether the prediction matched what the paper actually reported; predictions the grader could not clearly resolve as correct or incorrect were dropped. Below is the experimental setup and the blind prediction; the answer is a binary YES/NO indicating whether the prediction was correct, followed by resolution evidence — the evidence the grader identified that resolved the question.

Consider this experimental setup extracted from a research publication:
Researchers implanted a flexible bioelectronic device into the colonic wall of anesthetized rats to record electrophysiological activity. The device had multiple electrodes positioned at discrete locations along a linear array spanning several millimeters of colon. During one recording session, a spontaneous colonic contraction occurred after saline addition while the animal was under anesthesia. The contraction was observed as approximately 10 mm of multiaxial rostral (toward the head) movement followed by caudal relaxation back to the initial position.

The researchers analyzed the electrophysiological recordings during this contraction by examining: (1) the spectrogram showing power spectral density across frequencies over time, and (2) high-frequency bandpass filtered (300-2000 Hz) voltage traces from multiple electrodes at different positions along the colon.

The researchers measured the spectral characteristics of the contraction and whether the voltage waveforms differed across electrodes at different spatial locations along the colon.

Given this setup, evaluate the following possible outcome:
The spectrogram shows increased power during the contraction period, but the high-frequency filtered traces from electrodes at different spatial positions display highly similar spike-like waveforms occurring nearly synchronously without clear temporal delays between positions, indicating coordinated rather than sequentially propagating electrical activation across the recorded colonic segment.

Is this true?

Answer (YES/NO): NO